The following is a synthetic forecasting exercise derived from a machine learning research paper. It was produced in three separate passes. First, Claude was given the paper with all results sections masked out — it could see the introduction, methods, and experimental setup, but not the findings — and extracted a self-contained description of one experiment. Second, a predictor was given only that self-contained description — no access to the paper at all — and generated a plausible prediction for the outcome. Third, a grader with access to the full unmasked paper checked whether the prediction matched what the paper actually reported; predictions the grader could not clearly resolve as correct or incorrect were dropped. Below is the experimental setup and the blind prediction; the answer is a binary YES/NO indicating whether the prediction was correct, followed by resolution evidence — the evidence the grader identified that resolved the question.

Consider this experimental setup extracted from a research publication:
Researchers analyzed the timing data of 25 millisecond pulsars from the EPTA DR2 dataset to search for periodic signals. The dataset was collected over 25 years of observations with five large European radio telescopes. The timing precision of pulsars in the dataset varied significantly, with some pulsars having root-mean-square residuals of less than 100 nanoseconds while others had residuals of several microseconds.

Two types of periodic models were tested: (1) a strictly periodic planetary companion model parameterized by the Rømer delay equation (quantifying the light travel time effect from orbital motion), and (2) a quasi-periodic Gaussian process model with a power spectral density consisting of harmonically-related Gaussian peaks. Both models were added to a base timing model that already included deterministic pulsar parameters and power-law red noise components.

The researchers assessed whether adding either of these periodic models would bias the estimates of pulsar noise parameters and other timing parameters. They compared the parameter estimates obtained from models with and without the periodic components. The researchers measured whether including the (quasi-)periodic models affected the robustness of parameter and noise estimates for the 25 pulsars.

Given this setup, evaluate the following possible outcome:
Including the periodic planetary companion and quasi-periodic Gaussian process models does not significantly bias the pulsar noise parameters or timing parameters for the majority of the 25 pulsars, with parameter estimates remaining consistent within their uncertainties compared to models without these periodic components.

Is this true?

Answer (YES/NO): YES